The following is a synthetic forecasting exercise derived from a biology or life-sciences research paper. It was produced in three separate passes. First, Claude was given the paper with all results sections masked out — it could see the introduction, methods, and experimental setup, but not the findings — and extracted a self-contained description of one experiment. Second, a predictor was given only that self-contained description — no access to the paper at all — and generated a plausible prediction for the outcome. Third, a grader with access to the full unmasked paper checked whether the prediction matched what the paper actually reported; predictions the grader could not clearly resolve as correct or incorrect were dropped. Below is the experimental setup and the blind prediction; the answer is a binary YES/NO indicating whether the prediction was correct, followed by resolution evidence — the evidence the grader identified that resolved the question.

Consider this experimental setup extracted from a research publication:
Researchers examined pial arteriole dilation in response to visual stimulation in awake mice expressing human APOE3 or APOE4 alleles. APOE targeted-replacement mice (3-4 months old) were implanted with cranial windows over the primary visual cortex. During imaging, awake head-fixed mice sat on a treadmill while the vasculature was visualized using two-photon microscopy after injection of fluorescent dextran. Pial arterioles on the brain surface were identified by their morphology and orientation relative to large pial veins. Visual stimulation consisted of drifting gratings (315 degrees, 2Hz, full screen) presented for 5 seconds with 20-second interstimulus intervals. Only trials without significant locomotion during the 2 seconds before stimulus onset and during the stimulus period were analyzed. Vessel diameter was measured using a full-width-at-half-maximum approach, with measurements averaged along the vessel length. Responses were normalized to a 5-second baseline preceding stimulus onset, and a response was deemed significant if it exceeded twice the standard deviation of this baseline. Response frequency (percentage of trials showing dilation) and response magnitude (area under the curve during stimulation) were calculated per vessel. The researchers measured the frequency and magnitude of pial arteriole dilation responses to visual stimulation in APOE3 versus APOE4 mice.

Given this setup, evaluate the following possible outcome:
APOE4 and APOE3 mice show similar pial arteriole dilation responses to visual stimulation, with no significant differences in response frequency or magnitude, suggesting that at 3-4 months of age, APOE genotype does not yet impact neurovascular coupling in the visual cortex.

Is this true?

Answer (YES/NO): NO